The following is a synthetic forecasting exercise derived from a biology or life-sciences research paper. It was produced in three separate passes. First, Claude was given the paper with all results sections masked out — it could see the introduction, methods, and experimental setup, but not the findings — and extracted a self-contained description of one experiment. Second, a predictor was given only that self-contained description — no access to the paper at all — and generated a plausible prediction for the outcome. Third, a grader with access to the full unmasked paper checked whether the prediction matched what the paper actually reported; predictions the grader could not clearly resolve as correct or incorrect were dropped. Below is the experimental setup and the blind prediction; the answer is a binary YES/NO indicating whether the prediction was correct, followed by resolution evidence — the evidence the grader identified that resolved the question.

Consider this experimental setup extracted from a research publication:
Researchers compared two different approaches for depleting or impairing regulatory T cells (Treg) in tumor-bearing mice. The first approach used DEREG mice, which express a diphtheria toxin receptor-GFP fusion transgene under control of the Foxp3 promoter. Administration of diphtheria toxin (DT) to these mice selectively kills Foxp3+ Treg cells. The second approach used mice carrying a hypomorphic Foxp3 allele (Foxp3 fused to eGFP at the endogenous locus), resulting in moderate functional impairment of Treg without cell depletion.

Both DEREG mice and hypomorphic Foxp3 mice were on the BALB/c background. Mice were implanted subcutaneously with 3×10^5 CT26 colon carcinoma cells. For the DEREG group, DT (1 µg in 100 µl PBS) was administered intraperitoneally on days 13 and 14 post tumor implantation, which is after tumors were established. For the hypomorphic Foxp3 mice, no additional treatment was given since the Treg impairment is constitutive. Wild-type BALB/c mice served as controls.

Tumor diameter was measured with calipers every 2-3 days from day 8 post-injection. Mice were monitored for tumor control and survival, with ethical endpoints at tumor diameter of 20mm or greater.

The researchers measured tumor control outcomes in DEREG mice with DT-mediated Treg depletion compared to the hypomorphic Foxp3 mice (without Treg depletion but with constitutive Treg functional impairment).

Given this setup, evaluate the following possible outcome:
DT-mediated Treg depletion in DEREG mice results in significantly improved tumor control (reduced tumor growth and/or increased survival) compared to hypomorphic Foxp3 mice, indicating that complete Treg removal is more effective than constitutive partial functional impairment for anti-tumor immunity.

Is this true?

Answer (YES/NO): YES